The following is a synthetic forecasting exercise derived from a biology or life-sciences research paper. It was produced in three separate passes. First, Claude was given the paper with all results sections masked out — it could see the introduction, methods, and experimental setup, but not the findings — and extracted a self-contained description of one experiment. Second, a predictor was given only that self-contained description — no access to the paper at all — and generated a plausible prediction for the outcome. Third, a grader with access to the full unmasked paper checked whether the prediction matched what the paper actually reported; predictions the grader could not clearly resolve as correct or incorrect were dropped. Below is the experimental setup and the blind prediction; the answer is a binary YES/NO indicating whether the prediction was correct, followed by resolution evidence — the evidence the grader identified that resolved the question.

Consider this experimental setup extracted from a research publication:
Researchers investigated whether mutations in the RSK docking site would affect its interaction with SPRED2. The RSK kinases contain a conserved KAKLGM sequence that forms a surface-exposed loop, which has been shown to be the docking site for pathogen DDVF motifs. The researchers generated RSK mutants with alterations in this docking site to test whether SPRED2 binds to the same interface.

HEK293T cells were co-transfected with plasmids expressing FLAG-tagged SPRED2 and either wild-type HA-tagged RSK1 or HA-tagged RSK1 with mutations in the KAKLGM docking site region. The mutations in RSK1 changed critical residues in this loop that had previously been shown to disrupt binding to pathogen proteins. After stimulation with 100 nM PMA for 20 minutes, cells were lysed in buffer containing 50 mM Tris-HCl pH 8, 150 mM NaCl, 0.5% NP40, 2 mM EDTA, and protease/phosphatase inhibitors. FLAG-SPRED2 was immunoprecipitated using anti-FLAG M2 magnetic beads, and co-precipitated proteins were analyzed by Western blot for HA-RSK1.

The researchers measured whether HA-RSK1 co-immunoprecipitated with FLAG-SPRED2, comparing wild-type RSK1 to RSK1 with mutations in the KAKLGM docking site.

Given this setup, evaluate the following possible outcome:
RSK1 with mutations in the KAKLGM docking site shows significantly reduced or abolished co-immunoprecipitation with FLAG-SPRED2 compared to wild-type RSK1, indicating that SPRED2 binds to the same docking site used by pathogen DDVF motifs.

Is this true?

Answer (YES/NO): YES